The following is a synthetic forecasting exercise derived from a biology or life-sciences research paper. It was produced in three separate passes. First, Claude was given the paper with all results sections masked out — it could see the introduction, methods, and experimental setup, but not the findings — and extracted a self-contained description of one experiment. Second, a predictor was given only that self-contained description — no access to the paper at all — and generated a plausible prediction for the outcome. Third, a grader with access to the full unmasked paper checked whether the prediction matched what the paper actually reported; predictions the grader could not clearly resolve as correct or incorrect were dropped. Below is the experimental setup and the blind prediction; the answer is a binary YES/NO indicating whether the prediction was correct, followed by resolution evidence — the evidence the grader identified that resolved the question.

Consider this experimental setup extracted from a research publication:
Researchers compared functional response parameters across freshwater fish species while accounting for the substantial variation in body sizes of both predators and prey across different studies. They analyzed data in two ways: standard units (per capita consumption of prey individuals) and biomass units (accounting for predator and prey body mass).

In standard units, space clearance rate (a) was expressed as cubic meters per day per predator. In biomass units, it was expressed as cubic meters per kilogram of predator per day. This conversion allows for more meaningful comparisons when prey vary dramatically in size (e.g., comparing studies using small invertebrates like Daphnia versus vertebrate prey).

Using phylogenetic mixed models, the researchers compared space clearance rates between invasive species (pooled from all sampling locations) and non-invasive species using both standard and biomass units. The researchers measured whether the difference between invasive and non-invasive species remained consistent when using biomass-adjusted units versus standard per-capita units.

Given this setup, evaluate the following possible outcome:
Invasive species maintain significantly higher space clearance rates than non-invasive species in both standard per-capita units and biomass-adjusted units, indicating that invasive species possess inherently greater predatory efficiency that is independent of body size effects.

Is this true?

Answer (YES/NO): NO